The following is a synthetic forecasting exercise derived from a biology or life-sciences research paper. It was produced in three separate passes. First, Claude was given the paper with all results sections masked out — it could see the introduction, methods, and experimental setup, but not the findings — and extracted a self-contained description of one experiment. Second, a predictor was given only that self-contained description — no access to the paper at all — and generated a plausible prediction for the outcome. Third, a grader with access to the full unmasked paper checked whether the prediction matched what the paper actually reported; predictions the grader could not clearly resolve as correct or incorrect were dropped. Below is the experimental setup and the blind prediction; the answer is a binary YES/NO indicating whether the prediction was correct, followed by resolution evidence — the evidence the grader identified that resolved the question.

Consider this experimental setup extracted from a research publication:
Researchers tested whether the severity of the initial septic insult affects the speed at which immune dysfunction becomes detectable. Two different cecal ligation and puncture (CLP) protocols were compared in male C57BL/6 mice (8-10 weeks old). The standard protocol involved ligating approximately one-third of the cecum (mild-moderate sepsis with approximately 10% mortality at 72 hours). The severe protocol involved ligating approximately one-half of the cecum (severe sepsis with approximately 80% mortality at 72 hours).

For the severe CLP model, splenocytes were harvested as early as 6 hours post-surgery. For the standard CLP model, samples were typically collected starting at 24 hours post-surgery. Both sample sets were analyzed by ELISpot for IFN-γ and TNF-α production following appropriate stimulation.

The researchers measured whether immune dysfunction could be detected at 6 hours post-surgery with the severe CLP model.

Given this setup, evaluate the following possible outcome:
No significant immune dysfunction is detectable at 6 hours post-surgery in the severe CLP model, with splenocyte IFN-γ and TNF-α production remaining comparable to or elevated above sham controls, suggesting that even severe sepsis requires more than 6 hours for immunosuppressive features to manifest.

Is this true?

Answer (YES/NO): NO